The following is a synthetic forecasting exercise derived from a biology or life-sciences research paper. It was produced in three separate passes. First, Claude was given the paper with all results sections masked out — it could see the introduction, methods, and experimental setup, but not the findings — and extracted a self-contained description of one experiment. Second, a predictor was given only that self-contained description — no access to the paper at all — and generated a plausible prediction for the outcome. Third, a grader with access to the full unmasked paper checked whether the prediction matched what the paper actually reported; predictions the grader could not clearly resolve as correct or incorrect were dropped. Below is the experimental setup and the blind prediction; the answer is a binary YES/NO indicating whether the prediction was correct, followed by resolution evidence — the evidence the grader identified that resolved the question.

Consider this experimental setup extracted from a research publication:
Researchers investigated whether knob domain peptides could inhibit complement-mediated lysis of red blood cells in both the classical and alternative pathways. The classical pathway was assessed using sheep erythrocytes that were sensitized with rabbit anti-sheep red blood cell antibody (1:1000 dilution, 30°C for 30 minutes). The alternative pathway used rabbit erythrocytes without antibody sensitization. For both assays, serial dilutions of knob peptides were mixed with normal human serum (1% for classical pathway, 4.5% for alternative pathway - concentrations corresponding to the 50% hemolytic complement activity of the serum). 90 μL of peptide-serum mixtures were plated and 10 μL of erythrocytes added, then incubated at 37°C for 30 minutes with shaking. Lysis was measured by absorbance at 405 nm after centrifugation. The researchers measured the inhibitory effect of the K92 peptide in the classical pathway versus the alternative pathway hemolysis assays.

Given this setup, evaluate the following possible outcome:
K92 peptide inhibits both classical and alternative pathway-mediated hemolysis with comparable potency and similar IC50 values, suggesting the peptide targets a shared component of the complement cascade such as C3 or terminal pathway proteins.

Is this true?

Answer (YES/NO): NO